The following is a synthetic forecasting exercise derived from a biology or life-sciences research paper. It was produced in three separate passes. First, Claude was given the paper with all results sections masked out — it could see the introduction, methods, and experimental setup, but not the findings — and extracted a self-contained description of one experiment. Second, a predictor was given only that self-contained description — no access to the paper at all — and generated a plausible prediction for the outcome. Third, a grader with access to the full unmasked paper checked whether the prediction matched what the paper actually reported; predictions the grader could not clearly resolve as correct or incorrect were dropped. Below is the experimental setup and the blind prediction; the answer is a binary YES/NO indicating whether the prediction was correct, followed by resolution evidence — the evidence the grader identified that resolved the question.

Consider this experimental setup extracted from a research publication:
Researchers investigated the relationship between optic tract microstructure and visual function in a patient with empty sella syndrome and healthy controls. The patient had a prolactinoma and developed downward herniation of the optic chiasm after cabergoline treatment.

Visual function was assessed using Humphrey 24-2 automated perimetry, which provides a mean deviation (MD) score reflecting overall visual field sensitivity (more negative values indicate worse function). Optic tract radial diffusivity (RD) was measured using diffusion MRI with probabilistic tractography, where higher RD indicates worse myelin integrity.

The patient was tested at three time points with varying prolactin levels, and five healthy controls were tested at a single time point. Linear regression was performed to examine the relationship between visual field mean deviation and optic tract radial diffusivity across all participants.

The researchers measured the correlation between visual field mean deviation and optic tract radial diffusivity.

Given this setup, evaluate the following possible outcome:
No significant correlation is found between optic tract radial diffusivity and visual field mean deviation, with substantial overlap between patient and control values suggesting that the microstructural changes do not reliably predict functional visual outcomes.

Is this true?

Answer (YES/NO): NO